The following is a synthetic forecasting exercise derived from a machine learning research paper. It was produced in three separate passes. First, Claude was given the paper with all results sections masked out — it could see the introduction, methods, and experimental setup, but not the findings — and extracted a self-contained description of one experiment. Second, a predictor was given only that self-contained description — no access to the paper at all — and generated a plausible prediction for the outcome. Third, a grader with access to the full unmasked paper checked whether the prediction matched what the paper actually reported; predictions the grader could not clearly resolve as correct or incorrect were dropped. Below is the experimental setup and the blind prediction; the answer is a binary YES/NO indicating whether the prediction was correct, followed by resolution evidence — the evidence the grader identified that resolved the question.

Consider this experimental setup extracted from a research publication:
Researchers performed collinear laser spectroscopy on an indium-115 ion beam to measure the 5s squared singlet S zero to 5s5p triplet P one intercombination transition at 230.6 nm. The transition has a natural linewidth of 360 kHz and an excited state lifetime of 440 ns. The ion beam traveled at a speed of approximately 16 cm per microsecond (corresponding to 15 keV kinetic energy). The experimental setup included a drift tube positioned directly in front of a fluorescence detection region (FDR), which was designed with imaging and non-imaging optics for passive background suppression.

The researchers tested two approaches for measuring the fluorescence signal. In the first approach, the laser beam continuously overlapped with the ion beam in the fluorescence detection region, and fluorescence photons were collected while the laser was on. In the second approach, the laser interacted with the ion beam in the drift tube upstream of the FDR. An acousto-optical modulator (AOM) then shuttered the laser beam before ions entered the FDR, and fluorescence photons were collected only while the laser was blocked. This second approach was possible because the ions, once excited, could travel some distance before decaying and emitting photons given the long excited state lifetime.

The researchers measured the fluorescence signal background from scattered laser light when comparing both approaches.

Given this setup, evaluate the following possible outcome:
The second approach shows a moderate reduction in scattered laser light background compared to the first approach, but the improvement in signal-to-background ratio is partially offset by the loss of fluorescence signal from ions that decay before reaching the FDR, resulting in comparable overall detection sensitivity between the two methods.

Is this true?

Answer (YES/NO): NO